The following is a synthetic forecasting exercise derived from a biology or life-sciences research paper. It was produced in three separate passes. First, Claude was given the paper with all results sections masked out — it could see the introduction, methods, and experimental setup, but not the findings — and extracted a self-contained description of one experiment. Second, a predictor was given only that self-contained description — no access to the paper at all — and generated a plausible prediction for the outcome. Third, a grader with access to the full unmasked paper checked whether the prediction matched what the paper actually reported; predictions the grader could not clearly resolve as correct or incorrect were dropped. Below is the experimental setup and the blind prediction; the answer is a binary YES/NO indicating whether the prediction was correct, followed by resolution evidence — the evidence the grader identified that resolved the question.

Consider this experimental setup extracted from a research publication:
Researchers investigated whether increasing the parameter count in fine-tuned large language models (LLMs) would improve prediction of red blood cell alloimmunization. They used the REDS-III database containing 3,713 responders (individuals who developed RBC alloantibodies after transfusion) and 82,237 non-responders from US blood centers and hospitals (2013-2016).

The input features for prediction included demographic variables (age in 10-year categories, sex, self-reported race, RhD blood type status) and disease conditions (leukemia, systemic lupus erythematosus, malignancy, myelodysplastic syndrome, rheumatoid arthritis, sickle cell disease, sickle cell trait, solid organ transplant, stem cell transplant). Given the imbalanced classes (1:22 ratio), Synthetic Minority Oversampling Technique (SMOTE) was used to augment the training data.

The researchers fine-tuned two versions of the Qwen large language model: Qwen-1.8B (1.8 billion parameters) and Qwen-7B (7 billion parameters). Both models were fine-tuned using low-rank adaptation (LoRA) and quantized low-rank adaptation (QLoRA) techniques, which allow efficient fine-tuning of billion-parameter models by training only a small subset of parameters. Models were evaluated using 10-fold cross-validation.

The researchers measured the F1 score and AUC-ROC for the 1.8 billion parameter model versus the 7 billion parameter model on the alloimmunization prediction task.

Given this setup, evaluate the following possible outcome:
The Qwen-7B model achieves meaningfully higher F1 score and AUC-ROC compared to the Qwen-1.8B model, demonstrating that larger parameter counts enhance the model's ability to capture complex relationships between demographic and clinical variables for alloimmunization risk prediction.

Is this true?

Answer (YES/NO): NO